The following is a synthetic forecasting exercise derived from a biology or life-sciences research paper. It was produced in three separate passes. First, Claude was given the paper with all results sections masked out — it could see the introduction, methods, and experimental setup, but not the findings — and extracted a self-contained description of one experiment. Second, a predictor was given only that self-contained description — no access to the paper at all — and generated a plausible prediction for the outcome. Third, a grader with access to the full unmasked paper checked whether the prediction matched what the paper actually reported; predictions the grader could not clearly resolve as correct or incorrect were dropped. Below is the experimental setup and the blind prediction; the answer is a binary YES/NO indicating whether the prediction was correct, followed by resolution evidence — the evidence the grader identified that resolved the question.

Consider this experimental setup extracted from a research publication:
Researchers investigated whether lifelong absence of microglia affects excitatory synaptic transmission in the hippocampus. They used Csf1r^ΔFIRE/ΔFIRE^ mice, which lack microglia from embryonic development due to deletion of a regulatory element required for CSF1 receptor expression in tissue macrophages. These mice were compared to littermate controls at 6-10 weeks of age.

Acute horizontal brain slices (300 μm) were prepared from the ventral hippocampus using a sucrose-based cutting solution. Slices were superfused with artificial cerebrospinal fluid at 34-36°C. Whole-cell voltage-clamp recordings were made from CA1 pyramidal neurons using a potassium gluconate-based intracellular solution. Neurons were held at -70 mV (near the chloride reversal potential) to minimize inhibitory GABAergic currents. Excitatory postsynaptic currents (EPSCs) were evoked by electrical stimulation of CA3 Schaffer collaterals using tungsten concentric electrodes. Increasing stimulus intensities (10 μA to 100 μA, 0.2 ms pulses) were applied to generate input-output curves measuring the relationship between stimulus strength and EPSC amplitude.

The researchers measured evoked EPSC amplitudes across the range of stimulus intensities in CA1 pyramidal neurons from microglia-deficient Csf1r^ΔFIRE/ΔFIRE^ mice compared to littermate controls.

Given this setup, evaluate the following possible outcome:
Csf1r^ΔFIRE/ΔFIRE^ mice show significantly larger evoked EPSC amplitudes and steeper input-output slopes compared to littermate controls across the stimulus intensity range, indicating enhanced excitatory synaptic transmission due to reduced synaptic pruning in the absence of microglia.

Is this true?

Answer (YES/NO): NO